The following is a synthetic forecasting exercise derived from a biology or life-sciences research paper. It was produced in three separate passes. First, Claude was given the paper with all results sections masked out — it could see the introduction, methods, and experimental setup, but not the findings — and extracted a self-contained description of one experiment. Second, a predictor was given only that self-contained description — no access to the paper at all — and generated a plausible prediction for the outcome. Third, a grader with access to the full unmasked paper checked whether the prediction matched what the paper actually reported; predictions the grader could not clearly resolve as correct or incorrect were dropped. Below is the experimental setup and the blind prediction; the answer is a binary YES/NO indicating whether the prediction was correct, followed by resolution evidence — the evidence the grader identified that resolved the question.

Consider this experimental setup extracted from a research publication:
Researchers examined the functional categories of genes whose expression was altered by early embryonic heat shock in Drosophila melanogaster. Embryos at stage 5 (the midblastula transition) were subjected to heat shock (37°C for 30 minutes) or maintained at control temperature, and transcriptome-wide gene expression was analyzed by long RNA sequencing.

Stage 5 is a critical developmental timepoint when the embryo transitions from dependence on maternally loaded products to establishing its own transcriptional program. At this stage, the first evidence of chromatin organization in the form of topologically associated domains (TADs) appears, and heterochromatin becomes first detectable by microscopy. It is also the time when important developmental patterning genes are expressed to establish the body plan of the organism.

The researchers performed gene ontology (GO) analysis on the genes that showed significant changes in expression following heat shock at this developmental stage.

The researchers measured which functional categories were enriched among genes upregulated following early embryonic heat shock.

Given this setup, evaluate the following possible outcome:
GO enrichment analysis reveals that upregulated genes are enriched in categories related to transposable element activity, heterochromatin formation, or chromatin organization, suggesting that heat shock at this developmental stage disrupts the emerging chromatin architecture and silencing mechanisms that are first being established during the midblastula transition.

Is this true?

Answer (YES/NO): NO